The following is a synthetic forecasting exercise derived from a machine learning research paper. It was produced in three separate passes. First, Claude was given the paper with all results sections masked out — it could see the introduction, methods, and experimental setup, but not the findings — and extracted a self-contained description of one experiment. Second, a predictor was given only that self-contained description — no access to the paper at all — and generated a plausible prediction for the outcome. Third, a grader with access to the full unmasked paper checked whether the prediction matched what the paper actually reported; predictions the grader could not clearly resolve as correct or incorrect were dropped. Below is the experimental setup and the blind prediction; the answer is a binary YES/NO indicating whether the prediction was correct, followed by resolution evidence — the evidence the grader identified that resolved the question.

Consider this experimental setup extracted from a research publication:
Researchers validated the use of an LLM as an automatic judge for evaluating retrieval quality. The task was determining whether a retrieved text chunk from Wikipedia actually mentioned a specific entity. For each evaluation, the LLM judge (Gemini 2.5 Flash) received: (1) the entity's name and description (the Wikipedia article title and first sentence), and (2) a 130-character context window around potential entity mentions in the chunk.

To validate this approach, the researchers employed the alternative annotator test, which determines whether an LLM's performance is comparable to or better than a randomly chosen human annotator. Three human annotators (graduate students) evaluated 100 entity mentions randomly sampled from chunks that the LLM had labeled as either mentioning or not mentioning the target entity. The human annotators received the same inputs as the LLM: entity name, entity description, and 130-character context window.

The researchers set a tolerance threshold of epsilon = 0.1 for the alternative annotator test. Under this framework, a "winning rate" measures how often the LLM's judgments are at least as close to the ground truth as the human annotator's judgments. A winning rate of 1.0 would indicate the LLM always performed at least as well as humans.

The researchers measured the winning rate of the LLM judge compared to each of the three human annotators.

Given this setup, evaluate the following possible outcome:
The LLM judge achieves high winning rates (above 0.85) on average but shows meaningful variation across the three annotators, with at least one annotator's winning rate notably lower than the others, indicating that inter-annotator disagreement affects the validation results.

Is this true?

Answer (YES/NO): NO